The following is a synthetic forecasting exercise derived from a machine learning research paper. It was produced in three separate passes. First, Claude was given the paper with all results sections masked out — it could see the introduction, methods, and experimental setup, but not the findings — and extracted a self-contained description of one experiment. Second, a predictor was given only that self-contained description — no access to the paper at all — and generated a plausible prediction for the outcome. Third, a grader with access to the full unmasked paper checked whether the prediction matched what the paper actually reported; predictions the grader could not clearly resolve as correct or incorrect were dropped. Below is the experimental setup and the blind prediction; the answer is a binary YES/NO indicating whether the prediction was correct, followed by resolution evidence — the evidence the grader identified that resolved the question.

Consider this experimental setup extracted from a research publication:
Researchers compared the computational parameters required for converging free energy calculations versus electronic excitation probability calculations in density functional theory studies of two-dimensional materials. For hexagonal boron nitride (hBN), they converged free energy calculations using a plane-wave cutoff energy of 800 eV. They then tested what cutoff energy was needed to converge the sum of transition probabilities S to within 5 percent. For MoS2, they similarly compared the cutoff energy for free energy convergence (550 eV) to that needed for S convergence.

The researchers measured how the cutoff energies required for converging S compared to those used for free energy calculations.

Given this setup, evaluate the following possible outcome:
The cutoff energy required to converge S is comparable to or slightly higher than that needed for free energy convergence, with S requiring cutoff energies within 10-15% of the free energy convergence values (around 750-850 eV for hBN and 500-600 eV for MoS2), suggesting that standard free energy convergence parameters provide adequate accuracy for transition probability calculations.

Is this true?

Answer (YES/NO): NO